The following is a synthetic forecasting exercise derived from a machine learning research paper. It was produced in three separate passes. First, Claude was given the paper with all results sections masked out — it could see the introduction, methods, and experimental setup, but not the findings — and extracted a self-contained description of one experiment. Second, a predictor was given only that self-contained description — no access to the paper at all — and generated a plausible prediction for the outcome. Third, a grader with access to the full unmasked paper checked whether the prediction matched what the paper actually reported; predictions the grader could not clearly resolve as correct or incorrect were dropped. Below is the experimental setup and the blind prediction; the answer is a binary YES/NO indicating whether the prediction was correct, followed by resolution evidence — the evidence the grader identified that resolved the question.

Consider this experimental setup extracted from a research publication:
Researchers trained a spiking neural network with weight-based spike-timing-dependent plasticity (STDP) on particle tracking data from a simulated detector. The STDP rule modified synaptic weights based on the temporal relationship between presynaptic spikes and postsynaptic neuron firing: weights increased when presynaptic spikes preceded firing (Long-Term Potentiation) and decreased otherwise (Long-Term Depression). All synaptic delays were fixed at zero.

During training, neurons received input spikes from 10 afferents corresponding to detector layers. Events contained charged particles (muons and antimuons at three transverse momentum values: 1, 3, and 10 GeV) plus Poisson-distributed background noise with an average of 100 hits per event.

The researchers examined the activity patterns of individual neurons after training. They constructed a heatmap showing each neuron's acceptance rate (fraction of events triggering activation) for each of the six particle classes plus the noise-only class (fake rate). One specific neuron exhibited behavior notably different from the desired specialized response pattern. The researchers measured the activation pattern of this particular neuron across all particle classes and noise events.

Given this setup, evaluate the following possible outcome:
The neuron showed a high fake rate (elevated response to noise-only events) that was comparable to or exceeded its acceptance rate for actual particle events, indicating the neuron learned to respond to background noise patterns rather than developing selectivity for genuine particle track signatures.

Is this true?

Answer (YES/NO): NO